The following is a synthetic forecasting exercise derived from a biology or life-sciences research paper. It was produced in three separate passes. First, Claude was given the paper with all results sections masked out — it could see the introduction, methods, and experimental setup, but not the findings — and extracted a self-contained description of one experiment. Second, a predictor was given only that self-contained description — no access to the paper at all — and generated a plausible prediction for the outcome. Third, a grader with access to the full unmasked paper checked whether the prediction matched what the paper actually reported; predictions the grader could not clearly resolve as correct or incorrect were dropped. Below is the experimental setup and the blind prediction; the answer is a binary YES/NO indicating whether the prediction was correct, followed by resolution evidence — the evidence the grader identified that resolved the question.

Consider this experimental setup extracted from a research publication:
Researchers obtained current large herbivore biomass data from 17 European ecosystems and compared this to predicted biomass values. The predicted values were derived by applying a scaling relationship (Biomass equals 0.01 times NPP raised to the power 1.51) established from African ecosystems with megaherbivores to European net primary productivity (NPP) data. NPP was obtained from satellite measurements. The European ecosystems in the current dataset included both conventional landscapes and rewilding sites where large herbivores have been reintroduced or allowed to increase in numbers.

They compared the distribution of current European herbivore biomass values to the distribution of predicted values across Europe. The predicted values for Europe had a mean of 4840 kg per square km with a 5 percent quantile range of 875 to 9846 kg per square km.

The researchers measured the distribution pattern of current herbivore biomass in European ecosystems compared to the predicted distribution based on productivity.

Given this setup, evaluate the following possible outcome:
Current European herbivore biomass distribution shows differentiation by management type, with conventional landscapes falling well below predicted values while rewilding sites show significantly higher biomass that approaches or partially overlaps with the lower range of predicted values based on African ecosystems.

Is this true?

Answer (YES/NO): NO